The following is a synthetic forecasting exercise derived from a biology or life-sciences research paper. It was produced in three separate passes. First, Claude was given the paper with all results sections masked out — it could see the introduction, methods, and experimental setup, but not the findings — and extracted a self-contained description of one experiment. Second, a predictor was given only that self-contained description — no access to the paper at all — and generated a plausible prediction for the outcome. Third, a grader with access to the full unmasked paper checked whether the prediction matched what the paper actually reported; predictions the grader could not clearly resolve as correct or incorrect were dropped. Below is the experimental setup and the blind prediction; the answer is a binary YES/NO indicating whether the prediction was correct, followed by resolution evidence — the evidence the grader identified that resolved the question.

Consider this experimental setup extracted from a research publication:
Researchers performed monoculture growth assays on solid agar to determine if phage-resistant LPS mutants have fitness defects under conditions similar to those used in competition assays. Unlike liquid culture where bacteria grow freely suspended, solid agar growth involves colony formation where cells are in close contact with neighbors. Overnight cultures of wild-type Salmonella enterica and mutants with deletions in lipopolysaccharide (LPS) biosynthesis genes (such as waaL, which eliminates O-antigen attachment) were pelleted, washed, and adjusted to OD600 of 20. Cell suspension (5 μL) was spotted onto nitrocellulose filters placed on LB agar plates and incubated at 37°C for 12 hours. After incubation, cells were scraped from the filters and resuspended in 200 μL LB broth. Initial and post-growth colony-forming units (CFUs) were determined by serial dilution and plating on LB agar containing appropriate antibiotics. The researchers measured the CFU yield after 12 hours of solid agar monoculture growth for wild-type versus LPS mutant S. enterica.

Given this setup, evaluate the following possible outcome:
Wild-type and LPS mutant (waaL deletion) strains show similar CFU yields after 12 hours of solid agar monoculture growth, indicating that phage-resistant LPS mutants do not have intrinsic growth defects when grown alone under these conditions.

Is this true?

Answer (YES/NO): YES